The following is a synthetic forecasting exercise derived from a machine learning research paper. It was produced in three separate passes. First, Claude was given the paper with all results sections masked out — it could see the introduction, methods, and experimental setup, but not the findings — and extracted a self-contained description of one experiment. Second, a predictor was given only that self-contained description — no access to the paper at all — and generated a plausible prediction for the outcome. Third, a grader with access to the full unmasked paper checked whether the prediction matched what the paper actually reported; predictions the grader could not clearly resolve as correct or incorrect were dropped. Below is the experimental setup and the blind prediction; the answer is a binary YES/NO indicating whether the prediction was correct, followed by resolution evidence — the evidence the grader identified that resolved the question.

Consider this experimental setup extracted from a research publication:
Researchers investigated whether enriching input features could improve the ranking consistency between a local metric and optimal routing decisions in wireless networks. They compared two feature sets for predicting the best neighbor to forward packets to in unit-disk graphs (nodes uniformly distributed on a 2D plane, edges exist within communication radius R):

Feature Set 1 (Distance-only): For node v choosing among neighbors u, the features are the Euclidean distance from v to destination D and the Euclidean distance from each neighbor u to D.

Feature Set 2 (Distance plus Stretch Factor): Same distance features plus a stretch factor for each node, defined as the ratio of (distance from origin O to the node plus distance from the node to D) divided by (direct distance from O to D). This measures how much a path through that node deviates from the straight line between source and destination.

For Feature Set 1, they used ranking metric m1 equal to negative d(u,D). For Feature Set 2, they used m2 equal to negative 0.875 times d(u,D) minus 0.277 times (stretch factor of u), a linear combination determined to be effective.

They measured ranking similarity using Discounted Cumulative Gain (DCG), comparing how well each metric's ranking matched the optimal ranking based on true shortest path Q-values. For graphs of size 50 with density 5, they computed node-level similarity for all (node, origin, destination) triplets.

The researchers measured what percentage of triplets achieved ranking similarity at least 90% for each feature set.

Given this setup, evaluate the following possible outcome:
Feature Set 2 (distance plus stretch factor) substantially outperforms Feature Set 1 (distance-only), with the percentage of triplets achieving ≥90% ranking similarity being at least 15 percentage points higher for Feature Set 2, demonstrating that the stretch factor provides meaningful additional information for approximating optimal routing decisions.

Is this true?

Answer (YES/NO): NO